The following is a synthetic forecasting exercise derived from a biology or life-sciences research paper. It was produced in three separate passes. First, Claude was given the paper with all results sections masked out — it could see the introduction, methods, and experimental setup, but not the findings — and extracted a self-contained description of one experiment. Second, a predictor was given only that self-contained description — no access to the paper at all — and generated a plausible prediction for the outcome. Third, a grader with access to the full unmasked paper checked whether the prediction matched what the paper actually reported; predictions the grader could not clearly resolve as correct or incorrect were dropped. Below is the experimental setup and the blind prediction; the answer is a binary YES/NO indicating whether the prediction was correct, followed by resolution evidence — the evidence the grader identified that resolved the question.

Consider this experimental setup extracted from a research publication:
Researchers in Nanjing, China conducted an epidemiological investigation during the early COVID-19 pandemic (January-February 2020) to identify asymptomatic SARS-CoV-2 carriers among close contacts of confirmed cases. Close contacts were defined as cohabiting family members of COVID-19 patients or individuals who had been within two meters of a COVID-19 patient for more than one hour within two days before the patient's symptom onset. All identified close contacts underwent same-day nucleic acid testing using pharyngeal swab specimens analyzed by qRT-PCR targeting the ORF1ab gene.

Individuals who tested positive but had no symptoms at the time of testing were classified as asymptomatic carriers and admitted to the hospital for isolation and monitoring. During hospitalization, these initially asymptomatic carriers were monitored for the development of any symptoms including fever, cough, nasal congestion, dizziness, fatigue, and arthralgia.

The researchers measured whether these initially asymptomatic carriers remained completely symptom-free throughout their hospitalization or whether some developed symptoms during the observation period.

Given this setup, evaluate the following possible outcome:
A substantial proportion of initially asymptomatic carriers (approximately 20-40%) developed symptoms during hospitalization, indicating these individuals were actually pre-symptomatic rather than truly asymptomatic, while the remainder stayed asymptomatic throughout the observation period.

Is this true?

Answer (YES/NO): YES